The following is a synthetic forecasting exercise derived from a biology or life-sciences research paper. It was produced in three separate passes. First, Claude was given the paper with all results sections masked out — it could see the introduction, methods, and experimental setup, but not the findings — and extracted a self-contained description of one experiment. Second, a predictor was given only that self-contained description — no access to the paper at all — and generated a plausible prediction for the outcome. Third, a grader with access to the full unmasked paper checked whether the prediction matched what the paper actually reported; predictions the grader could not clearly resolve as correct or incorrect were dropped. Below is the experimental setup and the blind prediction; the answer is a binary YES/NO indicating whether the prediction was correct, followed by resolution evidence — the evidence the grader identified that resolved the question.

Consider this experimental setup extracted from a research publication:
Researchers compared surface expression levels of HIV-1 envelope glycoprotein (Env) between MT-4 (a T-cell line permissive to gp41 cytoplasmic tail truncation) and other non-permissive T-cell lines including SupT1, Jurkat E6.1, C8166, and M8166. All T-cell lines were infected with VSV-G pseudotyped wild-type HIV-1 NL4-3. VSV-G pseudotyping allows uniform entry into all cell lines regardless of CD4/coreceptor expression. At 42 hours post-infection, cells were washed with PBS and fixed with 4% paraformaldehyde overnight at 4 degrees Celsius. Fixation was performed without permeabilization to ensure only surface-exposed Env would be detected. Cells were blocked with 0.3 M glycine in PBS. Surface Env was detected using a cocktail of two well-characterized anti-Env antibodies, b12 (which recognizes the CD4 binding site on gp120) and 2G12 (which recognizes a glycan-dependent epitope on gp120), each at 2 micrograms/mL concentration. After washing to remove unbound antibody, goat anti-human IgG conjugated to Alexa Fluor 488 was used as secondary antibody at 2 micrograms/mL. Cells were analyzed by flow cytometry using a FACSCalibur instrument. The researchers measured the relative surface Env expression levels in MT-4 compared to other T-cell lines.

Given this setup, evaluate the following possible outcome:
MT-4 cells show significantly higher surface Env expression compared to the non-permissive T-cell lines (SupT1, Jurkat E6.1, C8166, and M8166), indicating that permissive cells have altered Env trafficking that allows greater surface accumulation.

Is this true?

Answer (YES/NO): YES